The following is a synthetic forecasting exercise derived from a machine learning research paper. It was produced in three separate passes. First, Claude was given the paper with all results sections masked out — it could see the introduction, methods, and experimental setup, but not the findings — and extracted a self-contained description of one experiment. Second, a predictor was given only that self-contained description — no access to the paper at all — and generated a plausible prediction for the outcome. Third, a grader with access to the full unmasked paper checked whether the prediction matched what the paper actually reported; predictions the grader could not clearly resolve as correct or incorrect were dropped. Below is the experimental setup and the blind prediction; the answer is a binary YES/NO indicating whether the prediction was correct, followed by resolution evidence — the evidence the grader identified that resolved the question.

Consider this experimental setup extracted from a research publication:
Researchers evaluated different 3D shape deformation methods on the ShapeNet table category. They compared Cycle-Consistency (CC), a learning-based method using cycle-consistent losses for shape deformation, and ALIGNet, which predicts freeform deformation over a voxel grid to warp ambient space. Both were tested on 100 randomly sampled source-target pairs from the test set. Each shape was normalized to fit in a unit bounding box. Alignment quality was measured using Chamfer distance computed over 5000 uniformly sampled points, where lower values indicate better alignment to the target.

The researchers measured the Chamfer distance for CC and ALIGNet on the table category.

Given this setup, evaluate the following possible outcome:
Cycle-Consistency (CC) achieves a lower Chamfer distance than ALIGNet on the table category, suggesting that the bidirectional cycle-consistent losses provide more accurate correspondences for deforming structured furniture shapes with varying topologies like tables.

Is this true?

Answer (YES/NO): YES